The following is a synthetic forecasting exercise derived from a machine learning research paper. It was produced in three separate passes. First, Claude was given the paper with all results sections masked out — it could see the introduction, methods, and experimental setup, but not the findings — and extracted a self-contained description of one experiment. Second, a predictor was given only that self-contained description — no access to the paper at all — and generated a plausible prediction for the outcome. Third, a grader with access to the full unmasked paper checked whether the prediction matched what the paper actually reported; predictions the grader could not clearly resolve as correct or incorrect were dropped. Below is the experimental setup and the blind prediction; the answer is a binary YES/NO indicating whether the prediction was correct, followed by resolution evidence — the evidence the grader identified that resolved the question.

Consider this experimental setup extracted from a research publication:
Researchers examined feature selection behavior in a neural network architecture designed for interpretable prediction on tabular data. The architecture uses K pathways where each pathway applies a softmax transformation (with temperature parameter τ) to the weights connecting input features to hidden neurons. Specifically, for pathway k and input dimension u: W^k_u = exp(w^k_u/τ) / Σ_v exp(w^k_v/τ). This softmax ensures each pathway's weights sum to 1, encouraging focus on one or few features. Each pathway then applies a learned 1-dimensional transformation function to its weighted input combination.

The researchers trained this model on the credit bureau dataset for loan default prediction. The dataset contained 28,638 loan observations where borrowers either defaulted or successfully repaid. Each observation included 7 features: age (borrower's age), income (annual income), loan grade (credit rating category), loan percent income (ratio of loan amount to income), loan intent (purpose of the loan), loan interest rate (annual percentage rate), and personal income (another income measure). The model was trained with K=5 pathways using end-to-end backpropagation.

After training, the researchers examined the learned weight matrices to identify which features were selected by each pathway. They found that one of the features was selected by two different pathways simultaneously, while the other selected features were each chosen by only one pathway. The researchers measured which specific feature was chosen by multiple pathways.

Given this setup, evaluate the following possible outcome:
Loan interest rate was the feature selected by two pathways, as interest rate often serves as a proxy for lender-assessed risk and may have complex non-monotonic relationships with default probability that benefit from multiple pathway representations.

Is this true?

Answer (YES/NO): YES